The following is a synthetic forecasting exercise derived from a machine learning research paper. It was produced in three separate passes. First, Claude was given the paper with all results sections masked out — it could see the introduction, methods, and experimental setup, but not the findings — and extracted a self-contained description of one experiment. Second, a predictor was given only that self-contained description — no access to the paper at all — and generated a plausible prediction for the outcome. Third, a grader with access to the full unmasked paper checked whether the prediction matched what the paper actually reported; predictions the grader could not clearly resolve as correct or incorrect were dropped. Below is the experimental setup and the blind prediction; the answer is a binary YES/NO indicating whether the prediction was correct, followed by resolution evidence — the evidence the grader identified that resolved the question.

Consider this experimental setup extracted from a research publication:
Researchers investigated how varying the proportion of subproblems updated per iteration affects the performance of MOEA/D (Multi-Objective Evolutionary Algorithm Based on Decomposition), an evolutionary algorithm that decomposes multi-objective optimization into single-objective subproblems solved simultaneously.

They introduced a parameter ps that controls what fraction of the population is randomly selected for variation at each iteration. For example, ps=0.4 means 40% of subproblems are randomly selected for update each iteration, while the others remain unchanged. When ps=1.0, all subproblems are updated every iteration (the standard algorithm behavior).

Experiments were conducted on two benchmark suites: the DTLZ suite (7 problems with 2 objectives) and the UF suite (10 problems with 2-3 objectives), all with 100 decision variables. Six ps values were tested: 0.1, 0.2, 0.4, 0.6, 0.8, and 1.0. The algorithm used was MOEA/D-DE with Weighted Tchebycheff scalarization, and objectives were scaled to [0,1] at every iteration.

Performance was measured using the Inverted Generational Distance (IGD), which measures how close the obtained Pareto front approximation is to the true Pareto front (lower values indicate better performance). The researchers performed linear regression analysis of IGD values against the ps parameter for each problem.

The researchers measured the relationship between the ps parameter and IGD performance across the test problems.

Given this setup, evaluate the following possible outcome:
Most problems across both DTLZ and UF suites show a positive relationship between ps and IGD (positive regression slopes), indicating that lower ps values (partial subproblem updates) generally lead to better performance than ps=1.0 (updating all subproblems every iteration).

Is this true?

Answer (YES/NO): YES